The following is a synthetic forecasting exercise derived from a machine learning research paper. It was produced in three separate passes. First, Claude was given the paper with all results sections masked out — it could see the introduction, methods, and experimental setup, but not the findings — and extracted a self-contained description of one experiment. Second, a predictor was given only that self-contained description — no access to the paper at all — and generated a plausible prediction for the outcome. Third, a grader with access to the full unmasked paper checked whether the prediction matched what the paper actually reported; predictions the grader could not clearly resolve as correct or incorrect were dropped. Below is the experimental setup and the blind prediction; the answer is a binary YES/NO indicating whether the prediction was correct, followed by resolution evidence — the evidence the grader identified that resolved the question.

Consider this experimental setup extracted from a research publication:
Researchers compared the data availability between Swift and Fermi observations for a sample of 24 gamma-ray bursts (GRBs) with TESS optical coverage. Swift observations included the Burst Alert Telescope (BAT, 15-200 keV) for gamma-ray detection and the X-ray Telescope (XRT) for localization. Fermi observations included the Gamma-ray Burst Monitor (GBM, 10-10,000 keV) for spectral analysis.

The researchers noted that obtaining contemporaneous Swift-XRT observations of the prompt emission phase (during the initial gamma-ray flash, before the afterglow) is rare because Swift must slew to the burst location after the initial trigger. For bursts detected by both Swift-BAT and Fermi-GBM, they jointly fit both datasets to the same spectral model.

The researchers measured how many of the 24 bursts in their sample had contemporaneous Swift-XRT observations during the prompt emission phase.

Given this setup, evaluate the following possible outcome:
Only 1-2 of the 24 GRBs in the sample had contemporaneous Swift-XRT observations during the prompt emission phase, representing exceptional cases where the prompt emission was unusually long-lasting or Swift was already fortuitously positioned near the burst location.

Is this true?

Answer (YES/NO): YES